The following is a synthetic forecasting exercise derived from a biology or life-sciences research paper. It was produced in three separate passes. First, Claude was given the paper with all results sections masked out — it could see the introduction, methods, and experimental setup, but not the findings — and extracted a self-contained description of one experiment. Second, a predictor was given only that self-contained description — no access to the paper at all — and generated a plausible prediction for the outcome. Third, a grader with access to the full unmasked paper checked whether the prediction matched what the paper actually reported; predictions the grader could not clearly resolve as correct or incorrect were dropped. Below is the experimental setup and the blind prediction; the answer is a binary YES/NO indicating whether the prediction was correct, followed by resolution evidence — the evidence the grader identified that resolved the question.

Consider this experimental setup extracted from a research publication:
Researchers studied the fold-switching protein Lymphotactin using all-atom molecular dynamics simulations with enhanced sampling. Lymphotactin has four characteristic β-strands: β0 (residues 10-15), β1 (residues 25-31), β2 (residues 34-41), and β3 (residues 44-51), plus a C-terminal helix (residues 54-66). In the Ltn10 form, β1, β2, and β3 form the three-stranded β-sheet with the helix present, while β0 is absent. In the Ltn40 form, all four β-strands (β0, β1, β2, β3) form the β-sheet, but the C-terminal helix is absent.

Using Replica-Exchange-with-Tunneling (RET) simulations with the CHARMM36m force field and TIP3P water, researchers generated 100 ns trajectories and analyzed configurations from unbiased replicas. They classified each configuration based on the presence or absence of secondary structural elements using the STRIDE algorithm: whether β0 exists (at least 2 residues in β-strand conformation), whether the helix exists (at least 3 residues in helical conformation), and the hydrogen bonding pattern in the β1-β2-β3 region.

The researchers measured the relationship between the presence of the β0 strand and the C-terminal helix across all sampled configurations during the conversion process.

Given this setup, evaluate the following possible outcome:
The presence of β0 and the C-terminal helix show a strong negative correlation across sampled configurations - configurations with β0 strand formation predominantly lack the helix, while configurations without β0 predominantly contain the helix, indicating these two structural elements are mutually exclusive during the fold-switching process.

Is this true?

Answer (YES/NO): NO